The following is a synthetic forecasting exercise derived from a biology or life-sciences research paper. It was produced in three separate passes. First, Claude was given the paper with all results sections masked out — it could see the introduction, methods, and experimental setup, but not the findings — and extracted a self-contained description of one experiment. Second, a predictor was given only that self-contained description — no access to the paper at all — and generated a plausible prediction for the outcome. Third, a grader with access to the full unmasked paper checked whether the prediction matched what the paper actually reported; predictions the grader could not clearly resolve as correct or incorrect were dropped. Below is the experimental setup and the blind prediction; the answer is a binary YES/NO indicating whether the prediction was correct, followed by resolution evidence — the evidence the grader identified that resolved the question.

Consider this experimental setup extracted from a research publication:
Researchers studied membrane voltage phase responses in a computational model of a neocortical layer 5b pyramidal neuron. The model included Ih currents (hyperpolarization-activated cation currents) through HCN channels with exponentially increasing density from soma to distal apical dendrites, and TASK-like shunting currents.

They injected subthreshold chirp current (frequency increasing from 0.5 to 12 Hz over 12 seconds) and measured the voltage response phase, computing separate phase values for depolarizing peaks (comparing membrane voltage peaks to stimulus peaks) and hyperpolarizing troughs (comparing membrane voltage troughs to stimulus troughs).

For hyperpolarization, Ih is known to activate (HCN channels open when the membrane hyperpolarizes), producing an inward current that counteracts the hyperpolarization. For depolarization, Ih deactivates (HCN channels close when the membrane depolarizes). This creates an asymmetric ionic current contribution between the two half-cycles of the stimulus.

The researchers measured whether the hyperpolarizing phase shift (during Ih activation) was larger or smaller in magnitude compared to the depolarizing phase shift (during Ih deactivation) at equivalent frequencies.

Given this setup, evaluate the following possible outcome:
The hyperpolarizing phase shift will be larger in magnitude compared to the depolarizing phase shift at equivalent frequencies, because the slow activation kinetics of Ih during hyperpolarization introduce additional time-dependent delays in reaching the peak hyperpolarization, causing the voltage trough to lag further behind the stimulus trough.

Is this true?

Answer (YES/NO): NO